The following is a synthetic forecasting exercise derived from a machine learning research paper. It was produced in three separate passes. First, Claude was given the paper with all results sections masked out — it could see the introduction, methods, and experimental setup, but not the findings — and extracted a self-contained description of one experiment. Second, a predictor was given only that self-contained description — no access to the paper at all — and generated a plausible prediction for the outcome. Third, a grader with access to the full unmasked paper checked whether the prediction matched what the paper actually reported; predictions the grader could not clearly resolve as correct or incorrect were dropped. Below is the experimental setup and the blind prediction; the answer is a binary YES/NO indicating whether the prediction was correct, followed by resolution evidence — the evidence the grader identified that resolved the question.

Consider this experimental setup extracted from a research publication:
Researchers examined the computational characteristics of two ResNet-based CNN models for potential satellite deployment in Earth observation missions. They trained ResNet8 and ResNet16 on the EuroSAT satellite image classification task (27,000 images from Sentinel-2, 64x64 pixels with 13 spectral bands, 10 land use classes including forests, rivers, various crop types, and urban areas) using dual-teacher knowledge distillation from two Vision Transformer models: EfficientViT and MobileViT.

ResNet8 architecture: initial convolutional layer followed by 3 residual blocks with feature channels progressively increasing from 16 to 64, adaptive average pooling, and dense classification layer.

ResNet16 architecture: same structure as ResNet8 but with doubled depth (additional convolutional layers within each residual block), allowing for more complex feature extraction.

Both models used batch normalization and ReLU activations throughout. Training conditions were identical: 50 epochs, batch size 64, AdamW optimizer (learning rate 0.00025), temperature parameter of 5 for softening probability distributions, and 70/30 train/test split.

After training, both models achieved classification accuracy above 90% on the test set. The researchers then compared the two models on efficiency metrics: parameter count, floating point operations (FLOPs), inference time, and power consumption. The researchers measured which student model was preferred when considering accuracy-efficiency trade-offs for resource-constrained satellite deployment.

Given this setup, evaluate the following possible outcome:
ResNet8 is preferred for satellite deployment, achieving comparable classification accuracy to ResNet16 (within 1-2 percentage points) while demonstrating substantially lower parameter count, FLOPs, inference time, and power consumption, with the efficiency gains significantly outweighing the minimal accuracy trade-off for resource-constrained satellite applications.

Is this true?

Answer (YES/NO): NO